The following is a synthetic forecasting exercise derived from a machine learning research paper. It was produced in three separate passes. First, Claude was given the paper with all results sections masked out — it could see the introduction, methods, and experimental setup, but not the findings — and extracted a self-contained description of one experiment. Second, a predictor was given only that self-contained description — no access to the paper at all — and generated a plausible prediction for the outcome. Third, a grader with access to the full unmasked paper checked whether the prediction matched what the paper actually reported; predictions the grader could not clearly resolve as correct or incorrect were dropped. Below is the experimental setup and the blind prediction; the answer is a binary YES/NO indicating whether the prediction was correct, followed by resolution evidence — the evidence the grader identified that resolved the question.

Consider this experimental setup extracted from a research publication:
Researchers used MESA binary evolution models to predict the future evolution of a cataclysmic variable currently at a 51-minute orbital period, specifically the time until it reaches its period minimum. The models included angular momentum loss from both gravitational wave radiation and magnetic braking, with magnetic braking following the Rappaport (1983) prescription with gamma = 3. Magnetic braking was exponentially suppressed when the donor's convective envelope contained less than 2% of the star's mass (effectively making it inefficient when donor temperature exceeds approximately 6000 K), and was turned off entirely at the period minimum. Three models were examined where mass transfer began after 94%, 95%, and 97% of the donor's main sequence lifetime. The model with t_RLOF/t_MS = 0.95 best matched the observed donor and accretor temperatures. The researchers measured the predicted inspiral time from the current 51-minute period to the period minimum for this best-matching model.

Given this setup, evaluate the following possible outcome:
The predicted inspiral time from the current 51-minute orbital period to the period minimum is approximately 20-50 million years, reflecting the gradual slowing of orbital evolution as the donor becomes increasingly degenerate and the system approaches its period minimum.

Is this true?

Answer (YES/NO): NO